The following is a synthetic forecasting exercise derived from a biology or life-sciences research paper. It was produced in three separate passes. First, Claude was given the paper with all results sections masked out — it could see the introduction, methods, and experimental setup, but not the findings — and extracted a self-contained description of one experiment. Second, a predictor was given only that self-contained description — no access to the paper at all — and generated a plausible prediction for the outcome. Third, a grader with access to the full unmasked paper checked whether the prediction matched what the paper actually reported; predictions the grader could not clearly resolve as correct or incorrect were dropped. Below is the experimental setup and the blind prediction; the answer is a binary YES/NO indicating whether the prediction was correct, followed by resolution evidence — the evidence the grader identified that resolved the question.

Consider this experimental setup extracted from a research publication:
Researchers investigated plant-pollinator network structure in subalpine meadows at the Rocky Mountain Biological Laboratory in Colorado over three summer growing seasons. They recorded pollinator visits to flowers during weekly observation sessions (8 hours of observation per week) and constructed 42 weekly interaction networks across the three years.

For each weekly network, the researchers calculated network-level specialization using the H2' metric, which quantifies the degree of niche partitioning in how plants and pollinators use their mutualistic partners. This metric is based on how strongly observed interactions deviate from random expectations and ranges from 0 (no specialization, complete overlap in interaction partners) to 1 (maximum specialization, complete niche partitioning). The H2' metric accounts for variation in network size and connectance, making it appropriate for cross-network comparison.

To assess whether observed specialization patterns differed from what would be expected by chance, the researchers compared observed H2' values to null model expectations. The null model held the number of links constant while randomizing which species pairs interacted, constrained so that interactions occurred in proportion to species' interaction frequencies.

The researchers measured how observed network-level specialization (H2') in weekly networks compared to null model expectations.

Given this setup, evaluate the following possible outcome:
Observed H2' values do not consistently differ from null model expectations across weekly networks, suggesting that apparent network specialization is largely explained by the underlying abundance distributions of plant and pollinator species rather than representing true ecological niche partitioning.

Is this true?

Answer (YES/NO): NO